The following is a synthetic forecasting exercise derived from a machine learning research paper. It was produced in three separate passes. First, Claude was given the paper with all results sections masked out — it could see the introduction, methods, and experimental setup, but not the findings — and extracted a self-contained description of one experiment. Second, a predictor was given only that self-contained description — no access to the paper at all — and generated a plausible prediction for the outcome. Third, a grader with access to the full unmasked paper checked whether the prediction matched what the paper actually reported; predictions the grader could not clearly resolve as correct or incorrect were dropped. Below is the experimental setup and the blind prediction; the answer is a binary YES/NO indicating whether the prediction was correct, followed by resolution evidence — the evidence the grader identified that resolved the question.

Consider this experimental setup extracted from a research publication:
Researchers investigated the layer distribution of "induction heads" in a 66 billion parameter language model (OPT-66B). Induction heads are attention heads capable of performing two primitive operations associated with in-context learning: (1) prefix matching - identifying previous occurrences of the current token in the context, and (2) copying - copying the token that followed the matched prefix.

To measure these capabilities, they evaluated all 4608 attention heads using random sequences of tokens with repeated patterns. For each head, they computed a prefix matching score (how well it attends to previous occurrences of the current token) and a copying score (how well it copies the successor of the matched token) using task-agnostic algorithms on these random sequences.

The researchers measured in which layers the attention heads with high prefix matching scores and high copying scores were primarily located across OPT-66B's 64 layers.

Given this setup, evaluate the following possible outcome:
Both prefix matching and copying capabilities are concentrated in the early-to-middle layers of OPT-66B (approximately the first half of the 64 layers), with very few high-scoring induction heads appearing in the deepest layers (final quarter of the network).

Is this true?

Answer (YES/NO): NO